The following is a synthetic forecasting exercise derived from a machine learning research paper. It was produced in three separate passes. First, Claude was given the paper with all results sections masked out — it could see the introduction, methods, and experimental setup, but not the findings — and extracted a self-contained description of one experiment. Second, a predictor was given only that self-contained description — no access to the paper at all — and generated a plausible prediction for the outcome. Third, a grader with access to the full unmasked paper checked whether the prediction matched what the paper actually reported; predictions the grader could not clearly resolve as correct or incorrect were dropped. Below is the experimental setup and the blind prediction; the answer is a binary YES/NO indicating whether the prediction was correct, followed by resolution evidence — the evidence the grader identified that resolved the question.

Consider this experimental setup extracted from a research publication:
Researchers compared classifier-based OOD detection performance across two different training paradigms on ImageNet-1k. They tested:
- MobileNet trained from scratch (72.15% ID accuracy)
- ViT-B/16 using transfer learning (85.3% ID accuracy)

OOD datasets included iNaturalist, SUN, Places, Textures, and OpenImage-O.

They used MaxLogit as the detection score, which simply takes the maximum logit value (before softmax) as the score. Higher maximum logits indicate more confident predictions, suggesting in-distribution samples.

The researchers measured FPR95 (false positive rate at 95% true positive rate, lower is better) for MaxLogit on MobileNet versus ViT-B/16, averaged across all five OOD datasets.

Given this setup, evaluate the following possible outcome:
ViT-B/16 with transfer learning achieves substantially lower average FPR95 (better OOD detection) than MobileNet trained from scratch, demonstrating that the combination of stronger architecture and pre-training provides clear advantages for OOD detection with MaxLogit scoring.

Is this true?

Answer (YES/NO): YES